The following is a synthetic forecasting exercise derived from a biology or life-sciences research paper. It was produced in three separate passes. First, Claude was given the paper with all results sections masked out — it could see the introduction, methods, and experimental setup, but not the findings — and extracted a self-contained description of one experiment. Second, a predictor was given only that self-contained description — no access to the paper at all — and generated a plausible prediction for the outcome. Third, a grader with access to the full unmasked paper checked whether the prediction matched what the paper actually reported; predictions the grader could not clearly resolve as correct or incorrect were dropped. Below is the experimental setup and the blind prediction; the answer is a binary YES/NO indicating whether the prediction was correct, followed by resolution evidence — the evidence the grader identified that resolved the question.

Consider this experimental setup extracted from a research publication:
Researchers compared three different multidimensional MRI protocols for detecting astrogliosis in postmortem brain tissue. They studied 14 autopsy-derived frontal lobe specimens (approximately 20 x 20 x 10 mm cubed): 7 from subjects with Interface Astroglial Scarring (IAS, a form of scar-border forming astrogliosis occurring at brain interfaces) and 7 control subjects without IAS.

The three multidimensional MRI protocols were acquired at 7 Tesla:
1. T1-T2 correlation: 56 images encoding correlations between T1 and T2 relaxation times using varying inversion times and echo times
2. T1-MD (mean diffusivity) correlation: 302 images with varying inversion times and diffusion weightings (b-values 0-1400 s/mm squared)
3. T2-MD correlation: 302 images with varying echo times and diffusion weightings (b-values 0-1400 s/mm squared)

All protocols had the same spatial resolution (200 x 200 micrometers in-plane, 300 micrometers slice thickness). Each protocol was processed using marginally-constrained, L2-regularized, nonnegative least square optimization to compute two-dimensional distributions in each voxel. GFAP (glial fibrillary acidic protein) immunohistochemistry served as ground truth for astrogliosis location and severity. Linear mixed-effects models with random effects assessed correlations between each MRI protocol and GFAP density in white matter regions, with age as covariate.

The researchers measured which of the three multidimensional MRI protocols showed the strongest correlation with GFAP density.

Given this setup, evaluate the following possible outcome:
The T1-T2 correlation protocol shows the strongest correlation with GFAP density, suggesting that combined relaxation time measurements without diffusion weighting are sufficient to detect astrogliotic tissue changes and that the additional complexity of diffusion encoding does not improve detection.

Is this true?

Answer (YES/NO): NO